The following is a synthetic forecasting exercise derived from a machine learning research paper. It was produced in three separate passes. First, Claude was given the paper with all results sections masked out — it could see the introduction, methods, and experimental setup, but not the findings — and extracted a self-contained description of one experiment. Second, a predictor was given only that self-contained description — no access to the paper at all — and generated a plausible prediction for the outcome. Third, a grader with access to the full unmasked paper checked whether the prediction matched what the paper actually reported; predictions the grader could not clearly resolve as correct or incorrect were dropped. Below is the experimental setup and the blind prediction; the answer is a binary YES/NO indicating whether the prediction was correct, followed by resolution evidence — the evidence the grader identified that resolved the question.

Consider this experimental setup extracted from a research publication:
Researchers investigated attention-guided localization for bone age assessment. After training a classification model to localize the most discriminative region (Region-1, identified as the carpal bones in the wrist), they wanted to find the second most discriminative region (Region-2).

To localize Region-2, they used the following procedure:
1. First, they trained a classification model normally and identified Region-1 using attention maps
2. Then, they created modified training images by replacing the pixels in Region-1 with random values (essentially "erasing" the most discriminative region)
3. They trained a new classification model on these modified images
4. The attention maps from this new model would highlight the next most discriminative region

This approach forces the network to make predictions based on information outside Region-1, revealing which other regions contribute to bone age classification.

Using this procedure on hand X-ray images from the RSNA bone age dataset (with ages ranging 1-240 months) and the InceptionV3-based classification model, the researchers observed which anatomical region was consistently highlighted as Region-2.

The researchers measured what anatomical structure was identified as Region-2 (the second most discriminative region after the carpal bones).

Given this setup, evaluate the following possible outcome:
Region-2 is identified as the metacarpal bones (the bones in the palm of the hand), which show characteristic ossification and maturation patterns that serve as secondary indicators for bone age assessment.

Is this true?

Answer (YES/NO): YES